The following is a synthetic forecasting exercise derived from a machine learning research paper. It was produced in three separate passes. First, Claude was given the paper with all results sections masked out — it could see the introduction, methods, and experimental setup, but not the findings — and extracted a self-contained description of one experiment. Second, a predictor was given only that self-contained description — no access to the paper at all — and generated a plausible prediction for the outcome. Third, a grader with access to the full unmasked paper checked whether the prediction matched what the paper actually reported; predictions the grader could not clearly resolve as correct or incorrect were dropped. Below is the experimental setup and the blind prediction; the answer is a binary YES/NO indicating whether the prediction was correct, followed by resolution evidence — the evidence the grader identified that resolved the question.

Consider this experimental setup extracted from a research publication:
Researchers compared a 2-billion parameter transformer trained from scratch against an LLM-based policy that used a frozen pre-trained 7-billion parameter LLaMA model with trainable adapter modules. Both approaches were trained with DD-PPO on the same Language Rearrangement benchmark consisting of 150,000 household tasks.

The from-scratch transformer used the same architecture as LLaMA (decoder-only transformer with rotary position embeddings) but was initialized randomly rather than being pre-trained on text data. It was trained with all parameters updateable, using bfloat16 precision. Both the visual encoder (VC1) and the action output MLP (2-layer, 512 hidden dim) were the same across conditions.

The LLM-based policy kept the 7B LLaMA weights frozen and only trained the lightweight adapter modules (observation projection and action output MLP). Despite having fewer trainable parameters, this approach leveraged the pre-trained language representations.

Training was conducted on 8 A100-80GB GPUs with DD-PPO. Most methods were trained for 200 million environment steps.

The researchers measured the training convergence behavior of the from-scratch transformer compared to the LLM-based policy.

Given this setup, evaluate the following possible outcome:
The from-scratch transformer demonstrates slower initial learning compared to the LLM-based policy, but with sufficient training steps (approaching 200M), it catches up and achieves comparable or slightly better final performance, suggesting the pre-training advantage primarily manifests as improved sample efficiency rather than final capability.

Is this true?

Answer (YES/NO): NO